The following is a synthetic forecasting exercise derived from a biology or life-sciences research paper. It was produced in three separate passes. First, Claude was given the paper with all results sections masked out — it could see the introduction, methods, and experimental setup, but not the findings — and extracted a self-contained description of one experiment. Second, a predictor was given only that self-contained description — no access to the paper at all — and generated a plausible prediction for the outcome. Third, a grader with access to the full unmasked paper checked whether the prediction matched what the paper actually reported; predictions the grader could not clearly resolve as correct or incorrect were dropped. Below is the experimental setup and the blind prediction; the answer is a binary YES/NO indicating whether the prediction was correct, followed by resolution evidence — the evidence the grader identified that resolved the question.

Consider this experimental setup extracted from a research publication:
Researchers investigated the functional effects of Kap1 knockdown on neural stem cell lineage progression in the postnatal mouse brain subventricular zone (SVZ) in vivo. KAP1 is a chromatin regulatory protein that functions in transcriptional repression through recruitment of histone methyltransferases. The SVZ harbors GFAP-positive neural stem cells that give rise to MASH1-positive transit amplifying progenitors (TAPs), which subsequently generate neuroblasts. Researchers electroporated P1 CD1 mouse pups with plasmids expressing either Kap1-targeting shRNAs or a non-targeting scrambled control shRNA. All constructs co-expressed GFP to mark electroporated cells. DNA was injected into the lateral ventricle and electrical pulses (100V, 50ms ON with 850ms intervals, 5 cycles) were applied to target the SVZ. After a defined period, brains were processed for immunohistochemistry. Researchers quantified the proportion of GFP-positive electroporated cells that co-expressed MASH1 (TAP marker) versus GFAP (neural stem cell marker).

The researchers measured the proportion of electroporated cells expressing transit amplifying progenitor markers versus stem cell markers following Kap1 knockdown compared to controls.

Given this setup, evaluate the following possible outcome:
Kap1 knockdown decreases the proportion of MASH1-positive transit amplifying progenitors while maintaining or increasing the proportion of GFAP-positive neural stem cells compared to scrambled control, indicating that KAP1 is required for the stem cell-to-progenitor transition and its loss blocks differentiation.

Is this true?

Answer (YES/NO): NO